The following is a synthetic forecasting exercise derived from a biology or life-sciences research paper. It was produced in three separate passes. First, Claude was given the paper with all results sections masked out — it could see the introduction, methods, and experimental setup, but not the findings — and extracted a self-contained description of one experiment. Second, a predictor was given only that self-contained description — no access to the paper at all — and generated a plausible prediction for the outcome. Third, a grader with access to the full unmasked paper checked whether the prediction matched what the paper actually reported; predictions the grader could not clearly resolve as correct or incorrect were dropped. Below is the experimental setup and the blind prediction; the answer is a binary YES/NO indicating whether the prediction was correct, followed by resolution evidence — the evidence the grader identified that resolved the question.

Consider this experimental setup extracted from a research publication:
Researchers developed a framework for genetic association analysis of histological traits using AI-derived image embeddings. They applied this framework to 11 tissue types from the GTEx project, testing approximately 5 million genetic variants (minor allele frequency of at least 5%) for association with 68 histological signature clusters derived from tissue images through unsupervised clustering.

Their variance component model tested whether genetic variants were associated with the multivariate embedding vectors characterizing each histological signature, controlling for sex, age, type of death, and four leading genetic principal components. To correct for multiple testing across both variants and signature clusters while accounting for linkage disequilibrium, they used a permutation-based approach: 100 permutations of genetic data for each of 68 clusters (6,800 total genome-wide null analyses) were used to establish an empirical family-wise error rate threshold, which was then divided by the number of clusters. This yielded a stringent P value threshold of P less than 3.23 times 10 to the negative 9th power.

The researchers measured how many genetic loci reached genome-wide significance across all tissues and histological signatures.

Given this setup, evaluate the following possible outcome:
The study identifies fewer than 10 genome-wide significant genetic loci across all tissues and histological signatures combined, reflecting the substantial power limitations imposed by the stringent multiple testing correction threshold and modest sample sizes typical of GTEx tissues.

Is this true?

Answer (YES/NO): YES